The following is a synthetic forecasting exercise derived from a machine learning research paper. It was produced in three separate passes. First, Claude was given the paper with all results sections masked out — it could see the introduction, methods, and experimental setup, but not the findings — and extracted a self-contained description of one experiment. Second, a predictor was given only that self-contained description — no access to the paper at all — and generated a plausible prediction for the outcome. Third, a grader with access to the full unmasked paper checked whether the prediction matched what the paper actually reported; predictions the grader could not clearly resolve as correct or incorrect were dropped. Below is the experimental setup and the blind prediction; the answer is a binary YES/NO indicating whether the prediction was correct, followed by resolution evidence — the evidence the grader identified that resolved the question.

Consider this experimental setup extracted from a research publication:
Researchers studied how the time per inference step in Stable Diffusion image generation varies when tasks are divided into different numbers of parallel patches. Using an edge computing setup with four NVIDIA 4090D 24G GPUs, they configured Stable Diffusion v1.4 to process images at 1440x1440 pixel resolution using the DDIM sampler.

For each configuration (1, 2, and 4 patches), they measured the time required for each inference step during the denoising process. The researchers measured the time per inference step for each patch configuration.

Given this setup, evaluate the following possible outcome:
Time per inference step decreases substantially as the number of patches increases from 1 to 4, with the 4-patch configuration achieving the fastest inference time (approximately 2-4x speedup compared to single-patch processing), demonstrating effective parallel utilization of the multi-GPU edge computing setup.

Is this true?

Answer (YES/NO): YES